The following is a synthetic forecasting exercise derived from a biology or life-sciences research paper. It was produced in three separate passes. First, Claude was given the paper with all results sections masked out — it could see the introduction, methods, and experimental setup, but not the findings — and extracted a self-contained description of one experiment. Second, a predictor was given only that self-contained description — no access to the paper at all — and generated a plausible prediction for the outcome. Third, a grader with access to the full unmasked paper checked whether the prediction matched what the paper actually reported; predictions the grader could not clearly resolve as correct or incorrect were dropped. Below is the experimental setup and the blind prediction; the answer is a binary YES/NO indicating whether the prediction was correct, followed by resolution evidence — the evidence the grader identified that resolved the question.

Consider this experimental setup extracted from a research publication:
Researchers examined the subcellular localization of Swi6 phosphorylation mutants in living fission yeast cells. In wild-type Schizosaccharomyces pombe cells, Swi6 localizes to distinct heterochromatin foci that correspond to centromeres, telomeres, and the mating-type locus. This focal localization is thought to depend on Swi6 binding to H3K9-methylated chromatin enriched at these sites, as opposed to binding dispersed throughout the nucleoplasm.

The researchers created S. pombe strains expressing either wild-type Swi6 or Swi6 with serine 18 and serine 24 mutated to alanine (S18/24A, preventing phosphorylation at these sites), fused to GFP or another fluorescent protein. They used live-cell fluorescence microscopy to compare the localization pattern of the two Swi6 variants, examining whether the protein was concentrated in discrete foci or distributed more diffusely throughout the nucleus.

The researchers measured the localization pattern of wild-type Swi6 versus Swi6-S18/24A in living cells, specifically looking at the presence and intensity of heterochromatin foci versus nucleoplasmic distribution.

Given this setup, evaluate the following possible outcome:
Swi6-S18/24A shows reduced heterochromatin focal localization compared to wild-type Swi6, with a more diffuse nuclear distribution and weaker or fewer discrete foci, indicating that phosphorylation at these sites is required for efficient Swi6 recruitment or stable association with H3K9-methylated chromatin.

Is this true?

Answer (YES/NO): NO